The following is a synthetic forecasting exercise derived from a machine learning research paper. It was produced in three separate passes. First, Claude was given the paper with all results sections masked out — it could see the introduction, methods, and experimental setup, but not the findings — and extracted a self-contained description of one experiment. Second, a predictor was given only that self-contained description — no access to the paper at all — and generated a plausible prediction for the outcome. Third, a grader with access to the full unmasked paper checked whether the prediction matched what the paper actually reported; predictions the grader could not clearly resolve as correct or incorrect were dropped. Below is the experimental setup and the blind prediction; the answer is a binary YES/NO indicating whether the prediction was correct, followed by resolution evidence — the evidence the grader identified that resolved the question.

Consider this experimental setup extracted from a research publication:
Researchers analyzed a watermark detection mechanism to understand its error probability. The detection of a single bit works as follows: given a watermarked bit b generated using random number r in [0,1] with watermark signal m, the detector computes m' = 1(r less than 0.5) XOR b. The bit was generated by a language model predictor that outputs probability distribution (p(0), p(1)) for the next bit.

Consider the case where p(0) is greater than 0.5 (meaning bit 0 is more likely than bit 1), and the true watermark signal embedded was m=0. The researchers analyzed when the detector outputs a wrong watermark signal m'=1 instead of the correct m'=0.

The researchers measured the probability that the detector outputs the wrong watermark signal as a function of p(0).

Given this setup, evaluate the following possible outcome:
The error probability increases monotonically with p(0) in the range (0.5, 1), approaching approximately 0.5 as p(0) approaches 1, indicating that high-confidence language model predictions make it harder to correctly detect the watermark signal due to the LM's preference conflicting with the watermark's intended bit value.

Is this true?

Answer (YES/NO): YES